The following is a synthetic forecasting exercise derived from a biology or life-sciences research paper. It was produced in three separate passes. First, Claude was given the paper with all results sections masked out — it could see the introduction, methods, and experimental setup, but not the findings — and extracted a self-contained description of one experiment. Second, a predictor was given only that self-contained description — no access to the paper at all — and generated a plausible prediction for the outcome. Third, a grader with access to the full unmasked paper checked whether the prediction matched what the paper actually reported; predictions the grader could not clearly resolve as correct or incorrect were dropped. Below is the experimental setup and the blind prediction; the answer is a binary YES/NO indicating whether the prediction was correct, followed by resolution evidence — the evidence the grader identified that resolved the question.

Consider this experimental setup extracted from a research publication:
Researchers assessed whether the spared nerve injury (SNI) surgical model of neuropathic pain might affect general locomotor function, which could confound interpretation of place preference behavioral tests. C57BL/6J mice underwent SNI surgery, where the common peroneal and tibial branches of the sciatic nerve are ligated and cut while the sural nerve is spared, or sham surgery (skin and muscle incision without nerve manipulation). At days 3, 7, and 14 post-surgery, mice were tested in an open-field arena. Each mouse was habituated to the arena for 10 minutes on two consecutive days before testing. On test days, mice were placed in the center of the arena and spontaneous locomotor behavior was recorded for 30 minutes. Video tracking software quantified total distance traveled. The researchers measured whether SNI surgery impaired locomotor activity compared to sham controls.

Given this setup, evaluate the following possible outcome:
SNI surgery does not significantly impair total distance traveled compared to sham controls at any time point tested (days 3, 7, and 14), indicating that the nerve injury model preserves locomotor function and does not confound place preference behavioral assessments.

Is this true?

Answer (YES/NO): YES